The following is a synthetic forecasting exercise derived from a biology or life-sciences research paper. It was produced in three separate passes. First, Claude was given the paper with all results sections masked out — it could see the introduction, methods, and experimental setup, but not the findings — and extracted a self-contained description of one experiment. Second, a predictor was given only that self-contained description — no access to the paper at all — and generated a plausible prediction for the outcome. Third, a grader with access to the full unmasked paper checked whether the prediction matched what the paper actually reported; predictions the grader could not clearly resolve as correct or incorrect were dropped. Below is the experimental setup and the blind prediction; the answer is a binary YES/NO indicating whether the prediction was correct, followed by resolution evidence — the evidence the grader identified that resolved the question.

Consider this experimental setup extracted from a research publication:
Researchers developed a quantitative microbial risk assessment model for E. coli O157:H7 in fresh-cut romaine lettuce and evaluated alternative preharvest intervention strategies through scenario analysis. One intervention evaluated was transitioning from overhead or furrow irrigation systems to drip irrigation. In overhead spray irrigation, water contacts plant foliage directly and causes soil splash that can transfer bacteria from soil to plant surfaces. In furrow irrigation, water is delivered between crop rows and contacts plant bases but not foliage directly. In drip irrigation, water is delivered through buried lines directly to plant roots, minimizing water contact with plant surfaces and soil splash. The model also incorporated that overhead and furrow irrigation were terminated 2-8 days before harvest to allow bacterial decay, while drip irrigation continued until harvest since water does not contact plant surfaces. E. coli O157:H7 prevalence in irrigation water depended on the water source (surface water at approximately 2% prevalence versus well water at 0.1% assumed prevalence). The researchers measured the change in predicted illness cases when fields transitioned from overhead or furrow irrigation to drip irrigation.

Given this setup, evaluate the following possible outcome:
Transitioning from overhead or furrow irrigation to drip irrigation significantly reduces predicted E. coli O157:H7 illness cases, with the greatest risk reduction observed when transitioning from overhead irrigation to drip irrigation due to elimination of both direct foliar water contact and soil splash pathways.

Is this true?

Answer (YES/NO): YES